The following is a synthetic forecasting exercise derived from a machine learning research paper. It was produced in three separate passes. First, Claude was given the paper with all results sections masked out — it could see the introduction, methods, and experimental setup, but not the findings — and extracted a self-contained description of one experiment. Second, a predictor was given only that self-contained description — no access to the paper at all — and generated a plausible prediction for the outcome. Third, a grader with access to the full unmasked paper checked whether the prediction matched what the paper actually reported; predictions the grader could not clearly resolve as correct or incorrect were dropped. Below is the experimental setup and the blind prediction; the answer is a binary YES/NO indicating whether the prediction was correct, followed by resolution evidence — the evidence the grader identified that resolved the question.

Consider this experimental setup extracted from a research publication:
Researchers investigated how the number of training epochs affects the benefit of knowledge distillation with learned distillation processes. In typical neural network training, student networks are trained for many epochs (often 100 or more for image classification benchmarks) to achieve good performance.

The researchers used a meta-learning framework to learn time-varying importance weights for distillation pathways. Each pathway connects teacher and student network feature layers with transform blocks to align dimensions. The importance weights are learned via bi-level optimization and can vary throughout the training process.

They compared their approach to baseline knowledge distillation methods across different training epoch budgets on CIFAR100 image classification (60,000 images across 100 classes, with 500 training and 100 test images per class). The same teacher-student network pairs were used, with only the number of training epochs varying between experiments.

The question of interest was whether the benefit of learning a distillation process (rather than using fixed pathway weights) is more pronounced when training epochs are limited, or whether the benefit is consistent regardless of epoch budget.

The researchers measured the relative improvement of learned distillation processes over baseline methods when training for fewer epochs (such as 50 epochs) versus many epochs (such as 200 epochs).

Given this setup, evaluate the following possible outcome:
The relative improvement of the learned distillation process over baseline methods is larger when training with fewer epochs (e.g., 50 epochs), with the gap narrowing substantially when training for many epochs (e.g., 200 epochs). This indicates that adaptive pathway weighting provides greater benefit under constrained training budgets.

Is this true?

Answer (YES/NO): YES